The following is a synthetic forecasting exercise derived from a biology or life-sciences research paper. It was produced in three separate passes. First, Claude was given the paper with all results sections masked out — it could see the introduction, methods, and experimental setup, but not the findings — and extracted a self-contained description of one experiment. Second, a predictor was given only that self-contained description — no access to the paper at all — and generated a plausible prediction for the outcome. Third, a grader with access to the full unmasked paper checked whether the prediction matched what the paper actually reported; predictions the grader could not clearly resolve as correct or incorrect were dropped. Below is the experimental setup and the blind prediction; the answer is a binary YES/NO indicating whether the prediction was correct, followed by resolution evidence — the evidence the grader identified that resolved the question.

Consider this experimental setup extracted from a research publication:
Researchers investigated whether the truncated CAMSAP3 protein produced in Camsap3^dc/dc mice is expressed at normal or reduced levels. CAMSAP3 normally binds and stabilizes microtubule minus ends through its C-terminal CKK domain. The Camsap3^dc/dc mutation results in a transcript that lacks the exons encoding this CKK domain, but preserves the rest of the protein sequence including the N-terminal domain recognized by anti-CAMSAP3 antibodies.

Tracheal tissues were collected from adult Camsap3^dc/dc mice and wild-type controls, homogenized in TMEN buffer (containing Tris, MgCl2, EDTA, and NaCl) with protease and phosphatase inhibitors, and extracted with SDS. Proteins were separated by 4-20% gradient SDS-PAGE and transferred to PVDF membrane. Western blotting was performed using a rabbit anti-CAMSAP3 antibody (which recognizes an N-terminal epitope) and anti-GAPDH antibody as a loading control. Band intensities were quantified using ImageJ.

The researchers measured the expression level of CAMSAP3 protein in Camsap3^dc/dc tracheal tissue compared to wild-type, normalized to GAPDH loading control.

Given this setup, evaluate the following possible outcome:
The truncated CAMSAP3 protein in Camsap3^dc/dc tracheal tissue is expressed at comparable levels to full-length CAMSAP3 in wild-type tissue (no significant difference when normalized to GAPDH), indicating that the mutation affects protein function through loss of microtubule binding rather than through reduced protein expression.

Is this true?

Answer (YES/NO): NO